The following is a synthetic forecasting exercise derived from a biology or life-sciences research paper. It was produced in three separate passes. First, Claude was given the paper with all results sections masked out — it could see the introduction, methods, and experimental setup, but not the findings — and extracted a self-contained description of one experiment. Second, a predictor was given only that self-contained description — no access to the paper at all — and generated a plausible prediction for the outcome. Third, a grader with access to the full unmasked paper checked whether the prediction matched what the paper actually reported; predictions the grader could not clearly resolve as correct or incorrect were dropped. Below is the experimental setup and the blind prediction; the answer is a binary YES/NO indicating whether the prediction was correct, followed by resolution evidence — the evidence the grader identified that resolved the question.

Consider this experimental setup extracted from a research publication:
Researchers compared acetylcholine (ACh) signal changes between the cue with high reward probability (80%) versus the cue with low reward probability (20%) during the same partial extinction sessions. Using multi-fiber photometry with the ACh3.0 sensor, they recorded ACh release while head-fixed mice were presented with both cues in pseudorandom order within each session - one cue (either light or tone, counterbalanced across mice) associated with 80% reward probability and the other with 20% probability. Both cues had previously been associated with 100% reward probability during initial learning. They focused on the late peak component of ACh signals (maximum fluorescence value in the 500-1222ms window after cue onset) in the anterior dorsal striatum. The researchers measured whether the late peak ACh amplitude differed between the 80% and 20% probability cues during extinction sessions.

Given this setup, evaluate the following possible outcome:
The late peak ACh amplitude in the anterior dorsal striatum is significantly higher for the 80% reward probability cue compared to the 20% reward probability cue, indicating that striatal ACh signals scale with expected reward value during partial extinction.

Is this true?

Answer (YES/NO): NO